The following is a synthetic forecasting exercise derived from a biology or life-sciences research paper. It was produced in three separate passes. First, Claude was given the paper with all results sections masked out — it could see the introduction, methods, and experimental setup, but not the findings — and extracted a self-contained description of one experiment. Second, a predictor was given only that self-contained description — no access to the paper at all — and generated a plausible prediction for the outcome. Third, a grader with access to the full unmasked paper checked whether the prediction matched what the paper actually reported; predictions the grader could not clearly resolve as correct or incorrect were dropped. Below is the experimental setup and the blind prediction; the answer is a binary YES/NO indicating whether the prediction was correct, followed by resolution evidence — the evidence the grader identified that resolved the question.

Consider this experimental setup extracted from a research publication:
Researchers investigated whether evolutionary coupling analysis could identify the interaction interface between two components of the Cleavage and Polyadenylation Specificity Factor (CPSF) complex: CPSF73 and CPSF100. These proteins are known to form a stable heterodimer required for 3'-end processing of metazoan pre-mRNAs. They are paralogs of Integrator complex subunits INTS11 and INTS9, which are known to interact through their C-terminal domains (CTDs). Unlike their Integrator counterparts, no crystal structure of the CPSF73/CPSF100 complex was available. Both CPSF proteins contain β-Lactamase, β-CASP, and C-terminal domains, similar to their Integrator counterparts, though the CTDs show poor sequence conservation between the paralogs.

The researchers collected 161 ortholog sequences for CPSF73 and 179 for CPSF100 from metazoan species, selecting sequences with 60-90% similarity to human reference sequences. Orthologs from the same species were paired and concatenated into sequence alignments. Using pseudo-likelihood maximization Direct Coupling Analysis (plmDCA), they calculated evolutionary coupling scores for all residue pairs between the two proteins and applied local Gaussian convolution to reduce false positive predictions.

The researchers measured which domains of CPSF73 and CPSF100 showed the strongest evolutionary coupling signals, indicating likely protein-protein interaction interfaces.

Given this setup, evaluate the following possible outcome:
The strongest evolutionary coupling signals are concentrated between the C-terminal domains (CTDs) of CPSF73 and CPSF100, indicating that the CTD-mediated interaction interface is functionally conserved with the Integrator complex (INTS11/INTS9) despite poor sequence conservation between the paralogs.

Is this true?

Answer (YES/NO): YES